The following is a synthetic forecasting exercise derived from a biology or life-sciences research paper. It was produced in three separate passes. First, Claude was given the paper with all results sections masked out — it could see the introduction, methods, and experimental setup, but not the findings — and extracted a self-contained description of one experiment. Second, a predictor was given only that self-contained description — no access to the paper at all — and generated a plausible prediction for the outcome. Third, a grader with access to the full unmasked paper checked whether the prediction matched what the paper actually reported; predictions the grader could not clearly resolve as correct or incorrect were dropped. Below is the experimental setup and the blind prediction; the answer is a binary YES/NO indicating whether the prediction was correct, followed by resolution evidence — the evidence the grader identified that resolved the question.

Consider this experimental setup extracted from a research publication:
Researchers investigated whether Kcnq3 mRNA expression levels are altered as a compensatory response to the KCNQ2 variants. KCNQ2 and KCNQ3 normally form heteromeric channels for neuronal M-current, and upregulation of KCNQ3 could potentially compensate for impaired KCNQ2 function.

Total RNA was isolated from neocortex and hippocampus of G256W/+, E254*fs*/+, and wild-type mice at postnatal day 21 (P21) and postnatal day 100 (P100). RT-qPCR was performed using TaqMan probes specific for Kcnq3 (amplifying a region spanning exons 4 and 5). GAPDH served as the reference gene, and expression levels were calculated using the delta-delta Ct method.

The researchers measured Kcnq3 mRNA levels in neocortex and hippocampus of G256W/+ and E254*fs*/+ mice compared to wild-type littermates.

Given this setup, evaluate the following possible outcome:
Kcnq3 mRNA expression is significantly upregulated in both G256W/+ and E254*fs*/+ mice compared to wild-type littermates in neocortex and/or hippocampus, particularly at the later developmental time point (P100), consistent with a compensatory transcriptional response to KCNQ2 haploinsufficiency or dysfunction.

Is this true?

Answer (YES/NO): NO